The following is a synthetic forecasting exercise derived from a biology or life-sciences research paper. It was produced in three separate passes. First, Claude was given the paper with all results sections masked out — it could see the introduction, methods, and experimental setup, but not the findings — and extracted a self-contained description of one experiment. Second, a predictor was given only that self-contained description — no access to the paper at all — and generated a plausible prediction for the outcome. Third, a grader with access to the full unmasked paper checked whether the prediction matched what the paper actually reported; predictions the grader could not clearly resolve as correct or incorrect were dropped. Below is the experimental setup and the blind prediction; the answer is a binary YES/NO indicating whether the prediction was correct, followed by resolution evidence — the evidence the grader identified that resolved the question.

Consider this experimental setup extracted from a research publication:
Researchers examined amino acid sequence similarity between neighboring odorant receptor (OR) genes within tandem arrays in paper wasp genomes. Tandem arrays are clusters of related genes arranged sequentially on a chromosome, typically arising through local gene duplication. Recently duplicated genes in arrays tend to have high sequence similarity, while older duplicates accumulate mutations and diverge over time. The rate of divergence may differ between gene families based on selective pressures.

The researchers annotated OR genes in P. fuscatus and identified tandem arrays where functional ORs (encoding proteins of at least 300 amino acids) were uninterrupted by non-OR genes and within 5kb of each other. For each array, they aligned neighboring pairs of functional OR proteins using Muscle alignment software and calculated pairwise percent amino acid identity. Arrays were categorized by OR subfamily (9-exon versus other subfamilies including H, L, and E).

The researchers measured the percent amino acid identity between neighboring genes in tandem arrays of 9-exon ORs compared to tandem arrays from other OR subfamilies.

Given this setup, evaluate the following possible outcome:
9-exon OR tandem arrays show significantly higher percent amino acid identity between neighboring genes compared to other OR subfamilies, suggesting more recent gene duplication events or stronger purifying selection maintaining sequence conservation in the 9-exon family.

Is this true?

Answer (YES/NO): NO